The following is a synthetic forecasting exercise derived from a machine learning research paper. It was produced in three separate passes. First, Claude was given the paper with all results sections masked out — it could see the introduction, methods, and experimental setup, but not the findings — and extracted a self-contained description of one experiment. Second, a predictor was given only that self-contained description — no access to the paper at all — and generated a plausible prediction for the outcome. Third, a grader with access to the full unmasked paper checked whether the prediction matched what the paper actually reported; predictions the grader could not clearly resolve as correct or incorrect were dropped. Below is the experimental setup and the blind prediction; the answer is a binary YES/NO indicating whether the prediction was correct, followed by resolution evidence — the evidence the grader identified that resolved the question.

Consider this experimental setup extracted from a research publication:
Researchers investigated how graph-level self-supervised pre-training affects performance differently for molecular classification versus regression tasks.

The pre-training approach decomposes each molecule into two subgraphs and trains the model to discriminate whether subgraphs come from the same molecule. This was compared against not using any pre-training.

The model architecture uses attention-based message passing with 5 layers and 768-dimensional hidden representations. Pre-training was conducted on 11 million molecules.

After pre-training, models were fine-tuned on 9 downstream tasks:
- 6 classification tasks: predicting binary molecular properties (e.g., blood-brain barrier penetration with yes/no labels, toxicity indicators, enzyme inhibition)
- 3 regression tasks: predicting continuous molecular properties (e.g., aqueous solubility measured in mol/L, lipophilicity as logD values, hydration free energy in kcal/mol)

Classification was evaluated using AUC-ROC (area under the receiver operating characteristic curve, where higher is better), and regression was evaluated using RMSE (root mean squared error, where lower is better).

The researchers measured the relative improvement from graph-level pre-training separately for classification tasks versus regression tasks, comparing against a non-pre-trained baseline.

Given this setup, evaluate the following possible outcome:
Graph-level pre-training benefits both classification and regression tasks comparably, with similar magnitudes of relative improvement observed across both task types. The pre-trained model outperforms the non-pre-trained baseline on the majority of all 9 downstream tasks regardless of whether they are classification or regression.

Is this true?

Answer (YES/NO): NO